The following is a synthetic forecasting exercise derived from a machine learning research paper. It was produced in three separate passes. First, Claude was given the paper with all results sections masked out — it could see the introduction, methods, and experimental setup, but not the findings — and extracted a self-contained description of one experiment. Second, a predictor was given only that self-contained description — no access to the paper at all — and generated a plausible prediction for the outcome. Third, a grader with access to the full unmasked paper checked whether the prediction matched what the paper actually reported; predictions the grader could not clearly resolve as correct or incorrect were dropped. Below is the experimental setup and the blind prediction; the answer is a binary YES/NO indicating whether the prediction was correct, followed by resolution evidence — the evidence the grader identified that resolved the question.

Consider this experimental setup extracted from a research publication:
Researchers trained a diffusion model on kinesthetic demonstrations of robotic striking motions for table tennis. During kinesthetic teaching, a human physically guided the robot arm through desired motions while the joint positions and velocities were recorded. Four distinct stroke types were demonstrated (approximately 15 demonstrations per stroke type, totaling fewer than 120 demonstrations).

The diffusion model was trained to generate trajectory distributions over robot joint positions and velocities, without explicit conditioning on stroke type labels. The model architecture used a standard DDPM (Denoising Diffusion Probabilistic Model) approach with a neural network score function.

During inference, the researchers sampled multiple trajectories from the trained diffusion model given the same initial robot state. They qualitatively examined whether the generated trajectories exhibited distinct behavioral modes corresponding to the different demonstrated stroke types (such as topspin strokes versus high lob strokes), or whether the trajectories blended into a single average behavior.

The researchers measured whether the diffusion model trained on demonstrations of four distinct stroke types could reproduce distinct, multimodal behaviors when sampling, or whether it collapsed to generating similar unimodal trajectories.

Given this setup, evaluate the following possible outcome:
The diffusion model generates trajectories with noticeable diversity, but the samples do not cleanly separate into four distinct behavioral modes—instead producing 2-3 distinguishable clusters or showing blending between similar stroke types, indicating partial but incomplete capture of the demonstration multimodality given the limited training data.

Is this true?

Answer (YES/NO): NO